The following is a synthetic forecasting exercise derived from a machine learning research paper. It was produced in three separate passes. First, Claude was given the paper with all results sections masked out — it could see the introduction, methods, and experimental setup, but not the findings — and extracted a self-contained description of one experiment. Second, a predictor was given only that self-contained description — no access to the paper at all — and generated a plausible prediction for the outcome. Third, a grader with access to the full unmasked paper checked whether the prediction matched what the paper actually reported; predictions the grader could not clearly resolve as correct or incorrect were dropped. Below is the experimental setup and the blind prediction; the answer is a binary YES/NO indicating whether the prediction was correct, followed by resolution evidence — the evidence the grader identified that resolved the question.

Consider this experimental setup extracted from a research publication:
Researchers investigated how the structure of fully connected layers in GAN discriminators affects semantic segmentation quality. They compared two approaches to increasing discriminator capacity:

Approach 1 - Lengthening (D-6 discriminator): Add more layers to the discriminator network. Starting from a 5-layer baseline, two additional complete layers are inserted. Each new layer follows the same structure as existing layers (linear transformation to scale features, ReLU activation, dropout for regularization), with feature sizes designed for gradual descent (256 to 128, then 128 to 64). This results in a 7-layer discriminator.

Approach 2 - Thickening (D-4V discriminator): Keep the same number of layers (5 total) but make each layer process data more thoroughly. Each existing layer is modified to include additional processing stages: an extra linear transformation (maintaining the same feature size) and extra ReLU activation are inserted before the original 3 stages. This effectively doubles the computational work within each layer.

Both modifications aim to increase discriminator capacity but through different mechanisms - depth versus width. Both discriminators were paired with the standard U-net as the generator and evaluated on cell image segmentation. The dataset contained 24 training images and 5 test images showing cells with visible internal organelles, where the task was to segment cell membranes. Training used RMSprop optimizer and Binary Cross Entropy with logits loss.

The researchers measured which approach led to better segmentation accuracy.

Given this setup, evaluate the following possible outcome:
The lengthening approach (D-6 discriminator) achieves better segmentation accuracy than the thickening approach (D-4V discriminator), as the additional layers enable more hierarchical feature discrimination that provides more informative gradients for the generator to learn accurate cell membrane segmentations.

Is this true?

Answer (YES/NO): YES